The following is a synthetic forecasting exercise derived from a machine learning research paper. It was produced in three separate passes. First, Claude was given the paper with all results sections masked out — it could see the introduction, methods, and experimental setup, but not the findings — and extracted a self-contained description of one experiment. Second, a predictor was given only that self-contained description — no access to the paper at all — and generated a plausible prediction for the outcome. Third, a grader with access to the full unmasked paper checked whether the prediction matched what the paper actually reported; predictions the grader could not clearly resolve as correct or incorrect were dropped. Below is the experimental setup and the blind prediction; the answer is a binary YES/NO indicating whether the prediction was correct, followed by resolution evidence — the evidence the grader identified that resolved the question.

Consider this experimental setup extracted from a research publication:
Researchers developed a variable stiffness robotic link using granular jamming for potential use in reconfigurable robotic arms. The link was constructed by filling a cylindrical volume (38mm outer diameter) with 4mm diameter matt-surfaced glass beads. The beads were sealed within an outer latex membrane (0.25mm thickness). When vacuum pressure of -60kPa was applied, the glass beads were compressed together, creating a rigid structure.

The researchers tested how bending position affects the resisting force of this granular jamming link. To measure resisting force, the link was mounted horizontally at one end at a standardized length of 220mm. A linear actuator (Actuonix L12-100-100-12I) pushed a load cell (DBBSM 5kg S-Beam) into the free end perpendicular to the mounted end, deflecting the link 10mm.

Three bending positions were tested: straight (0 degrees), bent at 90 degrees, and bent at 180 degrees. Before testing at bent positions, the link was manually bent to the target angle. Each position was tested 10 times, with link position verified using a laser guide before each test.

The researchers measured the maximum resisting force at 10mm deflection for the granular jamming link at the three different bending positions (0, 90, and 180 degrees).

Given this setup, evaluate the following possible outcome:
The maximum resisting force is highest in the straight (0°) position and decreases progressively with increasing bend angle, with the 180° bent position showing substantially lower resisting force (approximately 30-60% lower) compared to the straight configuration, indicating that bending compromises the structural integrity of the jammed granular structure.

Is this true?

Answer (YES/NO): NO